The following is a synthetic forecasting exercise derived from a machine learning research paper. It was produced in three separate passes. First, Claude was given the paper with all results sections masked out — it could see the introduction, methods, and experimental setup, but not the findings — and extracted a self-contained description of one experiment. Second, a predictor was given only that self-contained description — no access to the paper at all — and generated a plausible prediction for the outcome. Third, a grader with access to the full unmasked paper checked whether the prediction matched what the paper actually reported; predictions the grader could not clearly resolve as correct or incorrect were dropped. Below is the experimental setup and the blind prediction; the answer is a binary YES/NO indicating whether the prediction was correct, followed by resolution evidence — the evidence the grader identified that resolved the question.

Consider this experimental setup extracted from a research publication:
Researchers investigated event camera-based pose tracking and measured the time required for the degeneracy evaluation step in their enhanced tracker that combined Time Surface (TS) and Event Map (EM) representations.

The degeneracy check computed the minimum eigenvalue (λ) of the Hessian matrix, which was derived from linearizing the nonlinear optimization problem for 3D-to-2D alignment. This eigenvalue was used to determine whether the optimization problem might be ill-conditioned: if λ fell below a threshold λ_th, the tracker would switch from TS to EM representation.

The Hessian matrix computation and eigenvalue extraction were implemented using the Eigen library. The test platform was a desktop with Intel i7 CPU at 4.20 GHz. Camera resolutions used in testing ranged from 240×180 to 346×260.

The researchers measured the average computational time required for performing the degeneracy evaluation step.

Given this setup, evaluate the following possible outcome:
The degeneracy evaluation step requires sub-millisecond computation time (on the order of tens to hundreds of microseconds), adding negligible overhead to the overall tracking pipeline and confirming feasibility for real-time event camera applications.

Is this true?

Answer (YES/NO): NO